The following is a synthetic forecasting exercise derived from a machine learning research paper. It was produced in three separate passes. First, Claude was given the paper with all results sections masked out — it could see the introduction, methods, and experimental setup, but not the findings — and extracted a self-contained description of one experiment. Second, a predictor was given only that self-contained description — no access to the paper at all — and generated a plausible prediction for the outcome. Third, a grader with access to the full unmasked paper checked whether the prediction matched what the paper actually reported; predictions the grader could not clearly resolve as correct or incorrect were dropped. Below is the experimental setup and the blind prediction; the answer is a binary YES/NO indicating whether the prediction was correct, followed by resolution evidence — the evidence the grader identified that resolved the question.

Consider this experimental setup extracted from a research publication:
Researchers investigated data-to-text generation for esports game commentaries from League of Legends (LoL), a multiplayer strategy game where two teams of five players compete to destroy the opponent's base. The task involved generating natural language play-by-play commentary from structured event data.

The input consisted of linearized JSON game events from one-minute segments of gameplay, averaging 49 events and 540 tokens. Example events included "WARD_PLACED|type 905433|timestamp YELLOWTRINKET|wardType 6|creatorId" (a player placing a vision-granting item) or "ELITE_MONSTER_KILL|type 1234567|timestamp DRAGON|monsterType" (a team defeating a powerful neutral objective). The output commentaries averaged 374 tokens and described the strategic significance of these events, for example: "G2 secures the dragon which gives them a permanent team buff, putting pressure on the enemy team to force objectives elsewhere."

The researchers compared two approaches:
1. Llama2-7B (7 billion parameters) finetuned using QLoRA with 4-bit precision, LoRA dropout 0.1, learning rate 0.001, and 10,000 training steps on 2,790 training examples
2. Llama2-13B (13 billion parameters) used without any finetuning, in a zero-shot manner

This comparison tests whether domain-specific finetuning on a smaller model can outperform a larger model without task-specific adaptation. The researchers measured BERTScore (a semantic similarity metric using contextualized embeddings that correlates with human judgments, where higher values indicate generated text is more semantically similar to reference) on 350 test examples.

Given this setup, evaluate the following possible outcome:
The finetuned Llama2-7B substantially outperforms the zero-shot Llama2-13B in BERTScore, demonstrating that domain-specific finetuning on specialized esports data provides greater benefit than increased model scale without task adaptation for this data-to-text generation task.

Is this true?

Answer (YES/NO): YES